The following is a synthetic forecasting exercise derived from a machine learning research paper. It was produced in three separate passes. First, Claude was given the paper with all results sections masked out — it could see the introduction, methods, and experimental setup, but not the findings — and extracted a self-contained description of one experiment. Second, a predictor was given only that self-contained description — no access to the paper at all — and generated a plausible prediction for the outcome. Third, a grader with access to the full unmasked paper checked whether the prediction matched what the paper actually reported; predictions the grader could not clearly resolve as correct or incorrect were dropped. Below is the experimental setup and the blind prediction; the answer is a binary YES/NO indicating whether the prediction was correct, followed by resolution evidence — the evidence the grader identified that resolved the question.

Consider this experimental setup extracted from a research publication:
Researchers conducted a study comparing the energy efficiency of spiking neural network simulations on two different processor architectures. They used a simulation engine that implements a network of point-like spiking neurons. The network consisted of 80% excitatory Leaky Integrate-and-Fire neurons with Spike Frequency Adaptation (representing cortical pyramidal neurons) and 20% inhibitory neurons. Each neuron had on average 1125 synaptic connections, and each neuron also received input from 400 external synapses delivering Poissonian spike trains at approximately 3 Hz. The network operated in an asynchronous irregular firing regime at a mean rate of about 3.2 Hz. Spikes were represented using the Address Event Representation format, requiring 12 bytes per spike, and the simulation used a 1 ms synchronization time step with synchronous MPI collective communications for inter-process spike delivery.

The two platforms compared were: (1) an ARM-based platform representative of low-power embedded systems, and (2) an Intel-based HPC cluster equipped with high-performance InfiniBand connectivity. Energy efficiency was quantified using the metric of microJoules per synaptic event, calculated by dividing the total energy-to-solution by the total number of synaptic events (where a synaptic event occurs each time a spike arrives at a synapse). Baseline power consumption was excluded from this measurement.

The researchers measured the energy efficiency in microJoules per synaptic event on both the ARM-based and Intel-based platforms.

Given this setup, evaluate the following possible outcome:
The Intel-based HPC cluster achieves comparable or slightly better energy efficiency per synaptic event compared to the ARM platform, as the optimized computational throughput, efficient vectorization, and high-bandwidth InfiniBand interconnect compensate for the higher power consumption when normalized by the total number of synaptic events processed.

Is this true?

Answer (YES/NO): NO